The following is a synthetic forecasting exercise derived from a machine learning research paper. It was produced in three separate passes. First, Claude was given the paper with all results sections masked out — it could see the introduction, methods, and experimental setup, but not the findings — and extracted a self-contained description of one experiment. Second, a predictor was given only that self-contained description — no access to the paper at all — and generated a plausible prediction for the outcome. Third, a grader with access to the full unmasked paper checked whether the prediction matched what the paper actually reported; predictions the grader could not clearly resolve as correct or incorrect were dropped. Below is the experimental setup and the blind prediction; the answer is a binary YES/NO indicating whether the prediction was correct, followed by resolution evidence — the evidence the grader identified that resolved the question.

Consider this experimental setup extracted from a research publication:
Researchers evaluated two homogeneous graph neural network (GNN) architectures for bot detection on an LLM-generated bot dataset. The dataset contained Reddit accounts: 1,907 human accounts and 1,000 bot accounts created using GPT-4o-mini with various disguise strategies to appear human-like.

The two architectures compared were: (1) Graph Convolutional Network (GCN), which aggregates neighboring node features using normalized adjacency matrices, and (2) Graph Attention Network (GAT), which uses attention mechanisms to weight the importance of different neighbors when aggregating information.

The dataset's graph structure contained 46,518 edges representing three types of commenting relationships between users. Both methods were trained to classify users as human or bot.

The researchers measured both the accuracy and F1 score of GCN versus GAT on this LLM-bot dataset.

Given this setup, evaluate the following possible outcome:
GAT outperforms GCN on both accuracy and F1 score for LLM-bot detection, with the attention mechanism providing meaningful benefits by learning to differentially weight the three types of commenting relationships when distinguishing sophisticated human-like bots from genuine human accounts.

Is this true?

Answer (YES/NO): NO